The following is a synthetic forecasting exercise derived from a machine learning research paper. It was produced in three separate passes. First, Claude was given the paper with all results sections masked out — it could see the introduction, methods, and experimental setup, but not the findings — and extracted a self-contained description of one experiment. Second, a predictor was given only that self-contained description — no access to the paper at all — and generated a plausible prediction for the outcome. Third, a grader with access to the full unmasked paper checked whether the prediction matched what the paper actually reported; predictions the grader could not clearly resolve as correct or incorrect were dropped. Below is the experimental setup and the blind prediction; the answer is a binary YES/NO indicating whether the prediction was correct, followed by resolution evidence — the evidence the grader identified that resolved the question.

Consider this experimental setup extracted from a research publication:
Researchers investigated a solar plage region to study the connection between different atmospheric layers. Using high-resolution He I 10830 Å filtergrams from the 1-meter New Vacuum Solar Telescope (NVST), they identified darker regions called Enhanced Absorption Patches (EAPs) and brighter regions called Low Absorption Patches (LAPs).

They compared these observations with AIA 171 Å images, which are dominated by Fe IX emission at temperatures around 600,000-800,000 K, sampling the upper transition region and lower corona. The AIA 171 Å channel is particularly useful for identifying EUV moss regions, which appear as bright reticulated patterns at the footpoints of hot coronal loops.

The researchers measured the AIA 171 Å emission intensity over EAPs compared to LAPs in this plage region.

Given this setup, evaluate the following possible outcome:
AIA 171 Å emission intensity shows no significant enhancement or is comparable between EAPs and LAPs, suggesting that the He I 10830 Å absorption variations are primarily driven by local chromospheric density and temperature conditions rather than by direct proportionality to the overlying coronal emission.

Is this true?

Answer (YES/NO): NO